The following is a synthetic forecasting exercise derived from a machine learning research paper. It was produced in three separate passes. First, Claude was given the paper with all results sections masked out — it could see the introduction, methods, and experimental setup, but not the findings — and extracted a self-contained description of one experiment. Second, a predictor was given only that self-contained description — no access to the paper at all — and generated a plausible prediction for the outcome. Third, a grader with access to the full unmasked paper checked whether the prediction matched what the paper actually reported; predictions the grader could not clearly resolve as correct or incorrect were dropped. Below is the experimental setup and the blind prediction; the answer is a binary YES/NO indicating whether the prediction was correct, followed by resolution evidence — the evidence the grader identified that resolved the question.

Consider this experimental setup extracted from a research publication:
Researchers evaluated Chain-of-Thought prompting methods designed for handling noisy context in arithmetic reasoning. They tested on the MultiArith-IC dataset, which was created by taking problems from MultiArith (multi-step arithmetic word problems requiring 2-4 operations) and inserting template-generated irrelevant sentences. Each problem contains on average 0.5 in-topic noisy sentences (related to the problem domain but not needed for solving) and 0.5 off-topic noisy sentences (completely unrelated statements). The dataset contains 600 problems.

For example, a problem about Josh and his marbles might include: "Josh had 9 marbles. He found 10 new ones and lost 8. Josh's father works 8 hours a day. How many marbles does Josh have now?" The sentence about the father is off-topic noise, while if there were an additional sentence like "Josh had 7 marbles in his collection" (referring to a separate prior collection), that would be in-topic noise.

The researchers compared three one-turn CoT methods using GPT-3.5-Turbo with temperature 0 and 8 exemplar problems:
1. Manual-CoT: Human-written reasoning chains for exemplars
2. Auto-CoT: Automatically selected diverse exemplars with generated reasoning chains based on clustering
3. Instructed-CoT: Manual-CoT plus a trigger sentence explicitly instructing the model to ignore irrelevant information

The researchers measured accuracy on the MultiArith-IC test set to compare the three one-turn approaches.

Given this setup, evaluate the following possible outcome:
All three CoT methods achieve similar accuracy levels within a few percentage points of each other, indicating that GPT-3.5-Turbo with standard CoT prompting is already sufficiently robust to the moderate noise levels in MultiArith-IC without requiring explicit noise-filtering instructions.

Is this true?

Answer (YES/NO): NO